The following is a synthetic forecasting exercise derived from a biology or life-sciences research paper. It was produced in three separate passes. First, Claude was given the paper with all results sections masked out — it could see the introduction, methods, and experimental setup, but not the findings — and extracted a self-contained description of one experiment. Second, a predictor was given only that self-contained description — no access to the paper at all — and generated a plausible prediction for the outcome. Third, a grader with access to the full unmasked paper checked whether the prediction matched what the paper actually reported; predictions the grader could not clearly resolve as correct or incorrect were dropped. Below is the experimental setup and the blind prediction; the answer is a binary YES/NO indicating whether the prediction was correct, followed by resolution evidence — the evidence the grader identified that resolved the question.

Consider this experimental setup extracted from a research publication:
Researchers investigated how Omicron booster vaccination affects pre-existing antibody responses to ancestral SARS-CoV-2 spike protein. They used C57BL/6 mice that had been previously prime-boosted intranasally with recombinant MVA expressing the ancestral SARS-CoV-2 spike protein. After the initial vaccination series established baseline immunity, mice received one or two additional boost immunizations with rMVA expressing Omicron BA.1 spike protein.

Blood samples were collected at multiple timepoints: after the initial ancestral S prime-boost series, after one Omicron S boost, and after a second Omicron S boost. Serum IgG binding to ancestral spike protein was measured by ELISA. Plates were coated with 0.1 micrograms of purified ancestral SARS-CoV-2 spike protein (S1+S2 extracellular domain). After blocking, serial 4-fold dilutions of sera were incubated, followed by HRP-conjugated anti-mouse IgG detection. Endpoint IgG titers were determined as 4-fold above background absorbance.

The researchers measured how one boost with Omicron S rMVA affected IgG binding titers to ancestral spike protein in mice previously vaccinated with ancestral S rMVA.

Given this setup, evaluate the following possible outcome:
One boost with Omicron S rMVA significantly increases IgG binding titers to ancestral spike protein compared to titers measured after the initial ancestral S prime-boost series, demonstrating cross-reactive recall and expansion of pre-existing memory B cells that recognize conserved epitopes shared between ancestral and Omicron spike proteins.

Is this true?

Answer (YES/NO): YES